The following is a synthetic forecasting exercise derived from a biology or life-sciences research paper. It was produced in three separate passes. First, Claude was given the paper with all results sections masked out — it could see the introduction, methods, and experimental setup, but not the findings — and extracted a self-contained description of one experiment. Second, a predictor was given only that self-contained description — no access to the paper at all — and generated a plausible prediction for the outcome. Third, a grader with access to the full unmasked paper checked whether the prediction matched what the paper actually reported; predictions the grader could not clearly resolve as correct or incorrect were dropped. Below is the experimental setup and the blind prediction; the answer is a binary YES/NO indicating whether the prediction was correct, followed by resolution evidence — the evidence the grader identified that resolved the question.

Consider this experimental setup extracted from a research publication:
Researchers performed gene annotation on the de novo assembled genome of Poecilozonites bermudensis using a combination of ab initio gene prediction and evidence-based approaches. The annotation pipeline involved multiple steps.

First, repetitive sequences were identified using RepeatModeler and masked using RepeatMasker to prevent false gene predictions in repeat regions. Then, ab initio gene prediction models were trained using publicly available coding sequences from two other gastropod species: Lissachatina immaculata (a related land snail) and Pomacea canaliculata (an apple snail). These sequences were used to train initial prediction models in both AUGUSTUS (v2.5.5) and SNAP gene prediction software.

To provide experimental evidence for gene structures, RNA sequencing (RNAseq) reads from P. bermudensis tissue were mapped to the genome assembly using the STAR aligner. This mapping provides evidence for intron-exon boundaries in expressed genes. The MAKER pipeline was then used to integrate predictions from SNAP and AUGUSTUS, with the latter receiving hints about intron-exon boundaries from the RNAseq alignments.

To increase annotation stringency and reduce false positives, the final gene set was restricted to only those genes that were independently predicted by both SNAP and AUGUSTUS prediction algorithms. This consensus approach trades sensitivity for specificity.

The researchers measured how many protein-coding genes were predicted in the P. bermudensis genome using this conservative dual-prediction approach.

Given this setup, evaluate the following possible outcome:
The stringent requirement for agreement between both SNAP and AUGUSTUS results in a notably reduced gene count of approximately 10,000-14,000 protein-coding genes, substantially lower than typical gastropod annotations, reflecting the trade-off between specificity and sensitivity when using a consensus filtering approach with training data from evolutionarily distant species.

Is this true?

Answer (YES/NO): NO